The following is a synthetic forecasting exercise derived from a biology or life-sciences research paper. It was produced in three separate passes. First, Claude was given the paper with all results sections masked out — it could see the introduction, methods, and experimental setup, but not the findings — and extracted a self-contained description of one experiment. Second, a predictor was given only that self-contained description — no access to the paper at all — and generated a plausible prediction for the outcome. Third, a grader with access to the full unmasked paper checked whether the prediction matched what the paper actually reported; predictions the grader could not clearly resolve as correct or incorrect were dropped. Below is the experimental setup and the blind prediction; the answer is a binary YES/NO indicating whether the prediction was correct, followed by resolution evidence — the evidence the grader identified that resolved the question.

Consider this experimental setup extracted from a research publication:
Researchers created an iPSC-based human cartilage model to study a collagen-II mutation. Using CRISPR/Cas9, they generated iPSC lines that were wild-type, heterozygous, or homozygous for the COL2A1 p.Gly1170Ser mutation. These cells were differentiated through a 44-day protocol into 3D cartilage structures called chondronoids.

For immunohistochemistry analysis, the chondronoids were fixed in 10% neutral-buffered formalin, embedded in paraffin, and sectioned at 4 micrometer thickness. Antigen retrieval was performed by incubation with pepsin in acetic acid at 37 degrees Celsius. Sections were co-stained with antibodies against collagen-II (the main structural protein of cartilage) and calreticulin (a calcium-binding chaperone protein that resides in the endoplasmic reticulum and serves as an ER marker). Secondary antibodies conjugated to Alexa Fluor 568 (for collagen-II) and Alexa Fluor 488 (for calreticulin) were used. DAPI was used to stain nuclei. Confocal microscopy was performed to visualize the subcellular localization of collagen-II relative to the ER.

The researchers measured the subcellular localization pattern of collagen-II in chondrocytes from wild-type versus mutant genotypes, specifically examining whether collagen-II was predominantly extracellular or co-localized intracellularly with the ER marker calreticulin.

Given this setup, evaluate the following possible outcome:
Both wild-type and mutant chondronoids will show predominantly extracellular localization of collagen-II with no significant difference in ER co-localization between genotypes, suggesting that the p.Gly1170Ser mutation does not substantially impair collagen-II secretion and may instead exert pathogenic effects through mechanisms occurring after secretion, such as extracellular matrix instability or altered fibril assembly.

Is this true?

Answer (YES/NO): NO